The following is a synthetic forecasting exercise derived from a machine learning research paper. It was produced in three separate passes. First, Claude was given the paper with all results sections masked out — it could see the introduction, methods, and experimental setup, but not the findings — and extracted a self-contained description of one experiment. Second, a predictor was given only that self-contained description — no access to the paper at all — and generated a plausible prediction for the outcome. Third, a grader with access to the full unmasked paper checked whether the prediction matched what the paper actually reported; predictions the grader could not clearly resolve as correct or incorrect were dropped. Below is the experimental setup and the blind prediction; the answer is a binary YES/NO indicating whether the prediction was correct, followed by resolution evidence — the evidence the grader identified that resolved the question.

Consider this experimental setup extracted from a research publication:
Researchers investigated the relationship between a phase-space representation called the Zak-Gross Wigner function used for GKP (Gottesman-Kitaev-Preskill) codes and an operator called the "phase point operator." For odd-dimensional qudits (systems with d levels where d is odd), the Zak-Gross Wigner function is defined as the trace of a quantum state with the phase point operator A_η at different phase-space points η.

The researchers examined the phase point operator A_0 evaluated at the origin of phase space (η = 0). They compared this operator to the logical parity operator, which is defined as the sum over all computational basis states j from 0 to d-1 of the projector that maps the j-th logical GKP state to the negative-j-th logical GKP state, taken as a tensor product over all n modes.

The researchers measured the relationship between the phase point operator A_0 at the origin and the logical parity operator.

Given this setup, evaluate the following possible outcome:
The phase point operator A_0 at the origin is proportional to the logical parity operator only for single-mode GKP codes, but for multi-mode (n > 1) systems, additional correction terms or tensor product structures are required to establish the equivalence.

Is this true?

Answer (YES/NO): NO